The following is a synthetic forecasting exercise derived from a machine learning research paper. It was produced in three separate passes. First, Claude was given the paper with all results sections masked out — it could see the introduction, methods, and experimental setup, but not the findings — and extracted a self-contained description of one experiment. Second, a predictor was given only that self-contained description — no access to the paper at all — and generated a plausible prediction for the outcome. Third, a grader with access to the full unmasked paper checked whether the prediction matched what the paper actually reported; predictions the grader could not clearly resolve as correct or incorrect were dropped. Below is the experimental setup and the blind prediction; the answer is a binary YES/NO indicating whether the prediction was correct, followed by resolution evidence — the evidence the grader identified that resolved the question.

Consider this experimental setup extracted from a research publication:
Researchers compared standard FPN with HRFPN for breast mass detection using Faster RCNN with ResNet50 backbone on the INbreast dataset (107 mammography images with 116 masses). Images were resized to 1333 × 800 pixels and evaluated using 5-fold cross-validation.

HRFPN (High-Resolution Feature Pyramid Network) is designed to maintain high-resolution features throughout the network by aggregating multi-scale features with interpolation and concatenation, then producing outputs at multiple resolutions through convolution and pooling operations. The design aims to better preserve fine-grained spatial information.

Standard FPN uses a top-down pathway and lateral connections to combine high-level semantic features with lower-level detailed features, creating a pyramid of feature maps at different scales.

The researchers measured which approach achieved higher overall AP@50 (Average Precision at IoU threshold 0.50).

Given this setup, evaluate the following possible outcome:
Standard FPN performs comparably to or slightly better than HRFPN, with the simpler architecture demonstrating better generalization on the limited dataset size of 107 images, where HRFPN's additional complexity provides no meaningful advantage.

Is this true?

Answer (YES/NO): YES